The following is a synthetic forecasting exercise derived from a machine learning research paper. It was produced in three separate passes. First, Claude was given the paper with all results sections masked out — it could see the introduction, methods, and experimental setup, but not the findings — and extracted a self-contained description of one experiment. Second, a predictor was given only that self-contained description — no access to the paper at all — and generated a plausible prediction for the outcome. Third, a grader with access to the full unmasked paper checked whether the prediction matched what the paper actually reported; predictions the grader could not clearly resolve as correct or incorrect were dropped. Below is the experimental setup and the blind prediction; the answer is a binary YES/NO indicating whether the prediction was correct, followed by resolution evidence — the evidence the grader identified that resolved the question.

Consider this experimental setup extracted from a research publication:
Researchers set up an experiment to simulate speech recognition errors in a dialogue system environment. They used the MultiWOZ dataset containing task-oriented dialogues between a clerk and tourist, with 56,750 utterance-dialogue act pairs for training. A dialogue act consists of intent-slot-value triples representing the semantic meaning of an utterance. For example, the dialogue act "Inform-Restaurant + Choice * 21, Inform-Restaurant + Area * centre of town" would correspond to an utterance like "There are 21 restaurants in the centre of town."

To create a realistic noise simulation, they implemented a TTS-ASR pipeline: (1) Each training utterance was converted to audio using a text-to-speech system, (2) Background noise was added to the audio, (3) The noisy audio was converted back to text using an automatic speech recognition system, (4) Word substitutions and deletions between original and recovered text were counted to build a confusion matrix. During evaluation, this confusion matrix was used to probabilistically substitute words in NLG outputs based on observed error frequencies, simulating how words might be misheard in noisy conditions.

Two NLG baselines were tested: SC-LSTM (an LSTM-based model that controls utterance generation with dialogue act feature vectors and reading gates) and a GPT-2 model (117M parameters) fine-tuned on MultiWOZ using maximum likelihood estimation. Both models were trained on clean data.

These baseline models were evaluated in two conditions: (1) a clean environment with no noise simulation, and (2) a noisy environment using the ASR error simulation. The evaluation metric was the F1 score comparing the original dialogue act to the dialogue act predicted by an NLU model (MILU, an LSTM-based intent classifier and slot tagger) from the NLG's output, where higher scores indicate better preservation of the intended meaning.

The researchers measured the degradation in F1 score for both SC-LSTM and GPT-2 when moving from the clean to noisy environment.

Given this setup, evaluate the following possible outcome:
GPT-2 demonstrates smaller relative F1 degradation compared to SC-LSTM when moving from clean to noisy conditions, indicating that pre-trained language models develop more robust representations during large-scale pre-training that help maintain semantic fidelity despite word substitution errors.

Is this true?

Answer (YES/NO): NO